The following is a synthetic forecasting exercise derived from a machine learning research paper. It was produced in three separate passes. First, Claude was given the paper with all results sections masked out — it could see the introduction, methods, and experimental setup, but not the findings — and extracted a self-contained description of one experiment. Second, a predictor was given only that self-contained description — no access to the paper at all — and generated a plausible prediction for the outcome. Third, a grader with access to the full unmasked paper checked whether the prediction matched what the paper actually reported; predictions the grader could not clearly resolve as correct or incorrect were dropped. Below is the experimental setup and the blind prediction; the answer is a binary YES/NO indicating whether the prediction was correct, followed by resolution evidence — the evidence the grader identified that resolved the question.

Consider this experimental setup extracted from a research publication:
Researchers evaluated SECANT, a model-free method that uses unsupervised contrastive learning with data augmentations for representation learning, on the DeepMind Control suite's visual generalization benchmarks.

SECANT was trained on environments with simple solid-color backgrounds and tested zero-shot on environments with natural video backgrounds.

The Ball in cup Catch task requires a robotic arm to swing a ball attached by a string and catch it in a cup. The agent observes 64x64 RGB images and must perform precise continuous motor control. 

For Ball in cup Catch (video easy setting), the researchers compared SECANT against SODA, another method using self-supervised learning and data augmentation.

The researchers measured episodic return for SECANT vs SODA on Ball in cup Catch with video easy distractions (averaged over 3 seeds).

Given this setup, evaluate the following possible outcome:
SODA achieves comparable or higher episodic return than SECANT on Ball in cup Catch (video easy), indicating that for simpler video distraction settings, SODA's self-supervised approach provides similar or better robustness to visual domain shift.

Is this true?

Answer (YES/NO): NO